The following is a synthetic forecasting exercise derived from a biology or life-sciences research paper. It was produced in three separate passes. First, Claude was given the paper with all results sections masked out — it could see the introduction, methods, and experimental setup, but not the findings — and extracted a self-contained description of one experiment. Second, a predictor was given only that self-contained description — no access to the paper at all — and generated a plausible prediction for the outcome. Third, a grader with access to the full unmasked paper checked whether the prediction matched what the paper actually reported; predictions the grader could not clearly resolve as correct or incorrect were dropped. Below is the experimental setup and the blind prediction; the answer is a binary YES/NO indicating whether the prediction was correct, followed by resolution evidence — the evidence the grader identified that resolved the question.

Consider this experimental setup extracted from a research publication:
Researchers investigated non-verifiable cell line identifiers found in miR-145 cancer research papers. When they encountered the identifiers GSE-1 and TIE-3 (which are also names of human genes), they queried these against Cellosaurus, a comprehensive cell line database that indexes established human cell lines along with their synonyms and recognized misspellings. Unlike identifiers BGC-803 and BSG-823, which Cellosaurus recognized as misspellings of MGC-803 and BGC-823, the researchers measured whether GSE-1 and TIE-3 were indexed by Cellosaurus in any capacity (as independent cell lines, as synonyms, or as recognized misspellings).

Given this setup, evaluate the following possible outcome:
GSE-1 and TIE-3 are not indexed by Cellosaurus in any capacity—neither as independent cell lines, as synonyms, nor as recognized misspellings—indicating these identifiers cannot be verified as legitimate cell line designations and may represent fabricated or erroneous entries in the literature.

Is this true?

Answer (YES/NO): YES